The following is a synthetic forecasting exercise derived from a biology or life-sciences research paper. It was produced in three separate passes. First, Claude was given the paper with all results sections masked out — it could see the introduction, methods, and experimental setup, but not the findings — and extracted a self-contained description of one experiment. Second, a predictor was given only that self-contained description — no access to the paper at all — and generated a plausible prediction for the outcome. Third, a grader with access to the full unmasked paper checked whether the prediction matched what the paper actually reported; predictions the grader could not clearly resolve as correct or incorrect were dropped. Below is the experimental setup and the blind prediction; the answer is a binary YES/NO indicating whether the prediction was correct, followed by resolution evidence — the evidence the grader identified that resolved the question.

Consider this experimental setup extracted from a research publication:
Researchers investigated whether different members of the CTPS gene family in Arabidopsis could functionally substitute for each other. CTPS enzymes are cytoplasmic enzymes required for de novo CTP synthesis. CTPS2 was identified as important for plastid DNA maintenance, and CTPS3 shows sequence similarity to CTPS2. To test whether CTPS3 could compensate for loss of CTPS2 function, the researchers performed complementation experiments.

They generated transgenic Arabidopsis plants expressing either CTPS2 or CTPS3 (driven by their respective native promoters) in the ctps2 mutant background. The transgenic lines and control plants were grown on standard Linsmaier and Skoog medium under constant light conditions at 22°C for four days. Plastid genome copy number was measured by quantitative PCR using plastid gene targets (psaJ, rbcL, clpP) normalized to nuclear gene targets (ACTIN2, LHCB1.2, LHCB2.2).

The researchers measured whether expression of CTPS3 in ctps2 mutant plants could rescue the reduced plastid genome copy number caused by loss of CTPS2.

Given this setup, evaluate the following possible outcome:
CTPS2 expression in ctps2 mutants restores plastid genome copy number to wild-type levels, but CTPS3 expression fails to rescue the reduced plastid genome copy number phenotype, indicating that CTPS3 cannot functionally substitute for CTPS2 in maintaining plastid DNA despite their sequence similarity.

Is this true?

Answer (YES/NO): YES